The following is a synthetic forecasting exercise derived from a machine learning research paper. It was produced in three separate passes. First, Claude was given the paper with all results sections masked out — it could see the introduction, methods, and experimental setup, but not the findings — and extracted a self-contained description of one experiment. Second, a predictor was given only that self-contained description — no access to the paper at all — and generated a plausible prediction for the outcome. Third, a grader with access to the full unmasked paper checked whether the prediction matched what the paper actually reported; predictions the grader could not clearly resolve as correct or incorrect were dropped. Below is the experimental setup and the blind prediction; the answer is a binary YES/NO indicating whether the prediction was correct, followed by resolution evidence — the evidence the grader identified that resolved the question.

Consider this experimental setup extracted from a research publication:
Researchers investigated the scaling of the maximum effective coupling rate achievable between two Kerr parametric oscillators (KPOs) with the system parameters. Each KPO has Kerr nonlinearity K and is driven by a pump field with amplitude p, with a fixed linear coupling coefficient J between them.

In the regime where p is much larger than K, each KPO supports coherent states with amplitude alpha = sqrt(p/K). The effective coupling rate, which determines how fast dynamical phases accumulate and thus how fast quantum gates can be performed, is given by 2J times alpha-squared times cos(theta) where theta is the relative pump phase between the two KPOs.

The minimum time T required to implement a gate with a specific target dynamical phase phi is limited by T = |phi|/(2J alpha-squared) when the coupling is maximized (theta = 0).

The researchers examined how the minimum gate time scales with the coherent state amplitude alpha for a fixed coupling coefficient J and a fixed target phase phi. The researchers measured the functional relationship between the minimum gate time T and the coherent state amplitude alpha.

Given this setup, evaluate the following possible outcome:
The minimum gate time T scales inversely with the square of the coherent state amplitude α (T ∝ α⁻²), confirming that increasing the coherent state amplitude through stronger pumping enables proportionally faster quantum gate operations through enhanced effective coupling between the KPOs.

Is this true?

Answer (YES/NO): YES